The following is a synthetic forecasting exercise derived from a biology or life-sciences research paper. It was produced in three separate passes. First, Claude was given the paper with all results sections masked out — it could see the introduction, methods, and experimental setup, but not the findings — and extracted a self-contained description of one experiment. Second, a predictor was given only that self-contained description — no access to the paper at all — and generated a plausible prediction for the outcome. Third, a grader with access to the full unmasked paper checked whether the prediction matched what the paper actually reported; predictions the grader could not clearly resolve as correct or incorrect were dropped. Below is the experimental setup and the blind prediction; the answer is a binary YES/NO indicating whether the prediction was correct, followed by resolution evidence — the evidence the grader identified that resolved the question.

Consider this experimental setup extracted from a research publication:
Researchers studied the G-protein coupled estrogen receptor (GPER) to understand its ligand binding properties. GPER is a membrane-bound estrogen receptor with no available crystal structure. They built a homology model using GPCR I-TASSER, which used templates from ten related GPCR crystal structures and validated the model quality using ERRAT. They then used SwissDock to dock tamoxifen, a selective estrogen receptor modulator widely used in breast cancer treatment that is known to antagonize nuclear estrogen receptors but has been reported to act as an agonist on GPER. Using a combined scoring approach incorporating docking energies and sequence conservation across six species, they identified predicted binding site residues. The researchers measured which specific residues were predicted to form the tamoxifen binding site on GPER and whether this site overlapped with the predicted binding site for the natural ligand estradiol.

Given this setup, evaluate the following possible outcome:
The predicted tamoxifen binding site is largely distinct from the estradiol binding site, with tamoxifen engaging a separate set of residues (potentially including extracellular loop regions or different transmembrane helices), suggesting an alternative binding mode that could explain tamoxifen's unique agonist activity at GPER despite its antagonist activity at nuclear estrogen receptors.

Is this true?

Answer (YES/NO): NO